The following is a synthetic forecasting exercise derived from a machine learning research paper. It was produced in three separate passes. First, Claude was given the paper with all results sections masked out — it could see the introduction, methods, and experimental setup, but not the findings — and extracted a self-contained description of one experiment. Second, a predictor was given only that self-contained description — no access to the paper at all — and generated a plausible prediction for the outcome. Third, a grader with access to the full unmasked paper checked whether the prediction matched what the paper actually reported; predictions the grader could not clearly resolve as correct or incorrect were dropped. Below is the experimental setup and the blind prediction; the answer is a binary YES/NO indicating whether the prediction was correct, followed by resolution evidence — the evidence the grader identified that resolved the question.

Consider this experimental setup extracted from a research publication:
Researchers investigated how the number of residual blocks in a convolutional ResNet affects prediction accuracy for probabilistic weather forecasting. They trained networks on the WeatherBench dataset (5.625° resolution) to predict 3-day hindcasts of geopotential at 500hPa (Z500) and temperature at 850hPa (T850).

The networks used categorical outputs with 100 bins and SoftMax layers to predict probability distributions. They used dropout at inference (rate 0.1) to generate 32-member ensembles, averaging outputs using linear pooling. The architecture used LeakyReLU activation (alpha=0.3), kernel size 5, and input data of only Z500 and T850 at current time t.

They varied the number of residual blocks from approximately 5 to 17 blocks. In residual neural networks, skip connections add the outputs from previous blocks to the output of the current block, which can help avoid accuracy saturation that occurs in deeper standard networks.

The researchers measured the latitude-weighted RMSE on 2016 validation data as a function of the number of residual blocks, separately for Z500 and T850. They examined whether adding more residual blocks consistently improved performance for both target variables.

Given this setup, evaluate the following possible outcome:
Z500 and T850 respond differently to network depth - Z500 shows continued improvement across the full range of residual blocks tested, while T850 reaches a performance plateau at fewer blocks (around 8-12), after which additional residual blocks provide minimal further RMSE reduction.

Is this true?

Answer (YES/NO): NO